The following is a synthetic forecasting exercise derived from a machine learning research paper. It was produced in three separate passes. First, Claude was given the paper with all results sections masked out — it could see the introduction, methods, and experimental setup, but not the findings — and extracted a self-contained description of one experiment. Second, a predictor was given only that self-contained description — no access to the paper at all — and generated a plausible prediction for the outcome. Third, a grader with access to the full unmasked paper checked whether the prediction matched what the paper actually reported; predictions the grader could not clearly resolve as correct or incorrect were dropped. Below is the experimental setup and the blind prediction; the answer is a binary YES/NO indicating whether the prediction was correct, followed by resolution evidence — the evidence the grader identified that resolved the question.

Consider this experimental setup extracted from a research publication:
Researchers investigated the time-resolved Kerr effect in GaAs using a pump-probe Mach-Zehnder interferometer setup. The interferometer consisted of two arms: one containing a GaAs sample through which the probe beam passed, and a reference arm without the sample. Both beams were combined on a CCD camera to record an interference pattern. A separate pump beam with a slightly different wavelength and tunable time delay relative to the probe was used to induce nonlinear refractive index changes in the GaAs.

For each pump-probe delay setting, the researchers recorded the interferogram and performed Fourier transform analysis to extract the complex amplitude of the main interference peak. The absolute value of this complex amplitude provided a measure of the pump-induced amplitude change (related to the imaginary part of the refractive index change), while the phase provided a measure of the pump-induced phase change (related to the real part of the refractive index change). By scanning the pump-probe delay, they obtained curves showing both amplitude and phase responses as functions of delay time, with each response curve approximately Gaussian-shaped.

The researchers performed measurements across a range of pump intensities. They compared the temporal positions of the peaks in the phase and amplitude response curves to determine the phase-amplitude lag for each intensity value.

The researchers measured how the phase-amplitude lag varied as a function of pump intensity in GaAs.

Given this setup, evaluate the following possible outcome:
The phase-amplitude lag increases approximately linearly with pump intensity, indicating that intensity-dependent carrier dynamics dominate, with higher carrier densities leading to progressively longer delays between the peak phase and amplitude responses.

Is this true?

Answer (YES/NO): NO